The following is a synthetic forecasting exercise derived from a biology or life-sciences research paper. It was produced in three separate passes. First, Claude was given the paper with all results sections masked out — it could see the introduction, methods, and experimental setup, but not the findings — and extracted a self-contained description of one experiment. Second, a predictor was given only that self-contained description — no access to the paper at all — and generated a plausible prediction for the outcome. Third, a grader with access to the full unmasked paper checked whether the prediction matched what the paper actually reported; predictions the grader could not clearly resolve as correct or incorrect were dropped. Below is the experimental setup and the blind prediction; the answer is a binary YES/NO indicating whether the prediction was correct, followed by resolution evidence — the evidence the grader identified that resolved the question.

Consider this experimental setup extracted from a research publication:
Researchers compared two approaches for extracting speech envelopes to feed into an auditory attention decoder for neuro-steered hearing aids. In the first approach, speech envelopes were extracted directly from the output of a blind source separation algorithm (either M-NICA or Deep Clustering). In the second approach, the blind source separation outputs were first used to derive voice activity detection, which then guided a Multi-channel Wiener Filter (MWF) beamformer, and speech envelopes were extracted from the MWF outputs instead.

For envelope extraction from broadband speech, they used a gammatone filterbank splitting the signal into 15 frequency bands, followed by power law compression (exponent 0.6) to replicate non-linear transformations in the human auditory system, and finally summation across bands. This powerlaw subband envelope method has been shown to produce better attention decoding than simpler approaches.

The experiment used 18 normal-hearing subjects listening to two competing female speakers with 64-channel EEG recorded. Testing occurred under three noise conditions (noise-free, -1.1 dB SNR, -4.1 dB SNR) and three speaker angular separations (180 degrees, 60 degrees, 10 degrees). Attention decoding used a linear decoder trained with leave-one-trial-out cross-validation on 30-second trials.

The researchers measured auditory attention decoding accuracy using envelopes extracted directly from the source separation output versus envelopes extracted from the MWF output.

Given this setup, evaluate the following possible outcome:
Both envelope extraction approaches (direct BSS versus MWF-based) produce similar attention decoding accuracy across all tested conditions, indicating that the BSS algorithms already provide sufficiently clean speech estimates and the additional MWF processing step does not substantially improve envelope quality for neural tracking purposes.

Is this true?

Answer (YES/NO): NO